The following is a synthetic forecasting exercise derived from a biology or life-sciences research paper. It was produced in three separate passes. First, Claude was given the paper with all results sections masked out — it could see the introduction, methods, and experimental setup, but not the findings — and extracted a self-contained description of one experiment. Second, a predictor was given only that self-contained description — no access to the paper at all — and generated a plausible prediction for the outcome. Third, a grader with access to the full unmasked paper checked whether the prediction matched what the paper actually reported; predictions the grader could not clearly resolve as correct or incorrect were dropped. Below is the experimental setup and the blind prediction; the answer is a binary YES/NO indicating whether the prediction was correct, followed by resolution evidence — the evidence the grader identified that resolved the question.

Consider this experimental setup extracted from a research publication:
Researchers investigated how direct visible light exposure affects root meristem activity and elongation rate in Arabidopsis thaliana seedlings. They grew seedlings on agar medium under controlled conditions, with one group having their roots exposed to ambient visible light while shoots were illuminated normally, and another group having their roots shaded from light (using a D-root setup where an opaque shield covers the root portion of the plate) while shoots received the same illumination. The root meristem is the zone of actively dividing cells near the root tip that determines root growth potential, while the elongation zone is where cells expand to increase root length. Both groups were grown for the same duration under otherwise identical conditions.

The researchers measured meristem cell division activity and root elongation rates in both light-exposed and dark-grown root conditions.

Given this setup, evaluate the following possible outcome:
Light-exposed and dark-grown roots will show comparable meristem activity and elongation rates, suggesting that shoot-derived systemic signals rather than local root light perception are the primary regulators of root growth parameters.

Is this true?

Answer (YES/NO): NO